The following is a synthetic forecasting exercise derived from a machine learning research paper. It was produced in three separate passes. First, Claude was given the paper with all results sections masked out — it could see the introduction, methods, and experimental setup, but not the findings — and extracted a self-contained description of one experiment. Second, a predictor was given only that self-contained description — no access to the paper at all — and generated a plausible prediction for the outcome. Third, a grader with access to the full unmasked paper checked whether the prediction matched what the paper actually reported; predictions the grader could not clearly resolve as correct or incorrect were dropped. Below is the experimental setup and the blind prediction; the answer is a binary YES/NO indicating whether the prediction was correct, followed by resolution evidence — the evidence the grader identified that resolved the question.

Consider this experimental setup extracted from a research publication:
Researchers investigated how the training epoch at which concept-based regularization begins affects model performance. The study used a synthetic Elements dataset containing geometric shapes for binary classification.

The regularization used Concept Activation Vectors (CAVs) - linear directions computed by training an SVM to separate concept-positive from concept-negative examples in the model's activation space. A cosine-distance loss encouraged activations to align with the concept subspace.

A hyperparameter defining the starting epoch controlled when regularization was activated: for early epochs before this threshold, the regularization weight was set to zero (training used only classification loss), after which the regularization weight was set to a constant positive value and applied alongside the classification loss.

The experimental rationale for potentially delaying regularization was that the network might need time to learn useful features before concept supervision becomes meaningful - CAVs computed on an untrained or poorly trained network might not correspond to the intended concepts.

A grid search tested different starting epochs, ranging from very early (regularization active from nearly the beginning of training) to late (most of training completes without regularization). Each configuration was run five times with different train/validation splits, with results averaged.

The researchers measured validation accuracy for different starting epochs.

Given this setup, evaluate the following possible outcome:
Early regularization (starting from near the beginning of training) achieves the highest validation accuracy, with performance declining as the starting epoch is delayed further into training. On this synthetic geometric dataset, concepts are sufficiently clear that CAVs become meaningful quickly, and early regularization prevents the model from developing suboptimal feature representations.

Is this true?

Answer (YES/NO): YES